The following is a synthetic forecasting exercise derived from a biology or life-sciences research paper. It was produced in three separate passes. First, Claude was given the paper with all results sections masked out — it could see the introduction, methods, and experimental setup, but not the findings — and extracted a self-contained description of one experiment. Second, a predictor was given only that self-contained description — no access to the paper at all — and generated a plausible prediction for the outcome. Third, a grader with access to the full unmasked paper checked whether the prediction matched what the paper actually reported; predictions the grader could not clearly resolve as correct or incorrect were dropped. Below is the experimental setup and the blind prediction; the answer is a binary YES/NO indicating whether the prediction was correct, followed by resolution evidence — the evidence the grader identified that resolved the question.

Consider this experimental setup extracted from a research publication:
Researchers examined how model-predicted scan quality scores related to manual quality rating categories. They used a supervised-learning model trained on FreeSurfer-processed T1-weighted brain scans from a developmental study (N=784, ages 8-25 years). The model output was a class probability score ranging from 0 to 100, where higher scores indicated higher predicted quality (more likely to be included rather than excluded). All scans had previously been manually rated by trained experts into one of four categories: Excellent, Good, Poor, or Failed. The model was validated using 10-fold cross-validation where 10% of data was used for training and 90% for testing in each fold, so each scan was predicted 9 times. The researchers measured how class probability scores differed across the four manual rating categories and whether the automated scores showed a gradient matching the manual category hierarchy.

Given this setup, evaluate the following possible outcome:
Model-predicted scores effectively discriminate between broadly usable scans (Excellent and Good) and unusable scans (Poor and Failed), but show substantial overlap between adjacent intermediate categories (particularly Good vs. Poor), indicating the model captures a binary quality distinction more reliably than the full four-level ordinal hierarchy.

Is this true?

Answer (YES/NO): NO